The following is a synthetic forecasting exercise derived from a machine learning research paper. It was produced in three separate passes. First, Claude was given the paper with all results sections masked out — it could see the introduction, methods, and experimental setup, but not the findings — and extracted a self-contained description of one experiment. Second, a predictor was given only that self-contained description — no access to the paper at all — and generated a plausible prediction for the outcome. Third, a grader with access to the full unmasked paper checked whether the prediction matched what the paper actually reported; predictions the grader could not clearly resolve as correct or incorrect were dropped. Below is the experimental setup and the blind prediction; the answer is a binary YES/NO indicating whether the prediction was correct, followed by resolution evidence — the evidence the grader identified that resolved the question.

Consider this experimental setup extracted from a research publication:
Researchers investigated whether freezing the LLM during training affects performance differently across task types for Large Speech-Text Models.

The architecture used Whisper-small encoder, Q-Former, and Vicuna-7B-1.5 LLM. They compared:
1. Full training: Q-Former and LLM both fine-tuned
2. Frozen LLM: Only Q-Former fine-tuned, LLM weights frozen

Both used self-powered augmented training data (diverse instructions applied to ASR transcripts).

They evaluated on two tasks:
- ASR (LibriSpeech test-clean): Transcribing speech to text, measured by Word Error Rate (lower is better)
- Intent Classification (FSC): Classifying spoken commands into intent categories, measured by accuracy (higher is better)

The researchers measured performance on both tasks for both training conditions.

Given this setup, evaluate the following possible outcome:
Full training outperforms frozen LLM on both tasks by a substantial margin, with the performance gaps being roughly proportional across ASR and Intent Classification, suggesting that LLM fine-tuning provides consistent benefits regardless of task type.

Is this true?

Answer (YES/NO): NO